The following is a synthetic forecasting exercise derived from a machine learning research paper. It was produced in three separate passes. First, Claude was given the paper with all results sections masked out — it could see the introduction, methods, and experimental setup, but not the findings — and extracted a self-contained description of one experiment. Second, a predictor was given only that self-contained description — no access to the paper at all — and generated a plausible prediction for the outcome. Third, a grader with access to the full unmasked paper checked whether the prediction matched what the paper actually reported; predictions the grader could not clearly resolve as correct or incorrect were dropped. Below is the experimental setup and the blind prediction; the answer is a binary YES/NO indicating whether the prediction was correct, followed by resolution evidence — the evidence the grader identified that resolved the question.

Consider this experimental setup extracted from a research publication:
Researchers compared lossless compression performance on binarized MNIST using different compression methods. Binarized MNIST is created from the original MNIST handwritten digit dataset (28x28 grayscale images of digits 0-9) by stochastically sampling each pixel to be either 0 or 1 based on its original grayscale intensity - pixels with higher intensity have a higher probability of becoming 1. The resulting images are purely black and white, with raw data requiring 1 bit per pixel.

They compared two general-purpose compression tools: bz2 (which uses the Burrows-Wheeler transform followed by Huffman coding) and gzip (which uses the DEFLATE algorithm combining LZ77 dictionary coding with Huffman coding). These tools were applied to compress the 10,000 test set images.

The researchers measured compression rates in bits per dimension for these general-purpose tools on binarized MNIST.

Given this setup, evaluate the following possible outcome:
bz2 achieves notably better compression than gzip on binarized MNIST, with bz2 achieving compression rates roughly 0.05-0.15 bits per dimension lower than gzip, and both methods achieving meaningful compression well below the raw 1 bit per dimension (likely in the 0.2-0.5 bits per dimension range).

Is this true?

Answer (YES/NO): YES